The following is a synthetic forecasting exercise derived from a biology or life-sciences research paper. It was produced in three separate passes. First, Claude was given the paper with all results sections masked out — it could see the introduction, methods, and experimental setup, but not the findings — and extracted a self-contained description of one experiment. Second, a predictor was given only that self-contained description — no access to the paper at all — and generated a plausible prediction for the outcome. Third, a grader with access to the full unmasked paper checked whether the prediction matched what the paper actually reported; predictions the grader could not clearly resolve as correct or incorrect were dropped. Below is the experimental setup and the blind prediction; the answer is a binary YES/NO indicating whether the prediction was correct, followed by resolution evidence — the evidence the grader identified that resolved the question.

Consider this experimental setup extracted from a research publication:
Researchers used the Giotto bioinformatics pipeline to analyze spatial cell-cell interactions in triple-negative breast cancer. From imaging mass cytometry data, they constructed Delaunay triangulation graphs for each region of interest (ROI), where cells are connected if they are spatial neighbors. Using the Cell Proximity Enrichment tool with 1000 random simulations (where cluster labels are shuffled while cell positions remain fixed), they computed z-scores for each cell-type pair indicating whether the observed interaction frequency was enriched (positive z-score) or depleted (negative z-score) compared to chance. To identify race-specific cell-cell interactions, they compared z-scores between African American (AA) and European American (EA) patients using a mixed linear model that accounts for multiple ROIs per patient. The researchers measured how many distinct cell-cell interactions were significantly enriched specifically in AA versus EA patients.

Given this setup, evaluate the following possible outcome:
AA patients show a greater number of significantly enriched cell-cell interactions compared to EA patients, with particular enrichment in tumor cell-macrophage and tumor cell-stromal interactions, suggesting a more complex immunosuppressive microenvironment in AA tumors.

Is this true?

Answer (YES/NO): NO